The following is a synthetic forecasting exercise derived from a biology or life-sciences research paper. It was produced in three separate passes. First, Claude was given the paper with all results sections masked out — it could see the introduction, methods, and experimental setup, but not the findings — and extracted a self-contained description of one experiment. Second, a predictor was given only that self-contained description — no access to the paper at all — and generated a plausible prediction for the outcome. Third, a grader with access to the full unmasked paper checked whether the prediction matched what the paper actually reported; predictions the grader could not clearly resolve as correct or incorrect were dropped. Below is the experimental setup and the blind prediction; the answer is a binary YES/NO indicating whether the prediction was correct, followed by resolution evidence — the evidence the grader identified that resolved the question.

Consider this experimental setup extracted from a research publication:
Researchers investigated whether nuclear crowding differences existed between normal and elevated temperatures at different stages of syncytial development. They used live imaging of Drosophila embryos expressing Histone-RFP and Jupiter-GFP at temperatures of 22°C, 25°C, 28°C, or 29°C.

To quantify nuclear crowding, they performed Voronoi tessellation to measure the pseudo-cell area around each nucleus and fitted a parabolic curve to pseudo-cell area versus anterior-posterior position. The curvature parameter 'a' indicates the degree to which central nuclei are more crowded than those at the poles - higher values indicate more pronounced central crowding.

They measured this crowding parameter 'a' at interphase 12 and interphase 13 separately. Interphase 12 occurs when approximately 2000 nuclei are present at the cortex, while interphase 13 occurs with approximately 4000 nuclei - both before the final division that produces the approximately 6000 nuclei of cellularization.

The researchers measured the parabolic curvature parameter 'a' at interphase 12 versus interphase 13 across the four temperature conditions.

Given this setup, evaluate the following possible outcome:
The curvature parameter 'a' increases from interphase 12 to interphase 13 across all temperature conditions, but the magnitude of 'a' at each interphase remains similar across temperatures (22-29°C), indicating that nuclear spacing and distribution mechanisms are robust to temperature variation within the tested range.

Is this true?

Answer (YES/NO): NO